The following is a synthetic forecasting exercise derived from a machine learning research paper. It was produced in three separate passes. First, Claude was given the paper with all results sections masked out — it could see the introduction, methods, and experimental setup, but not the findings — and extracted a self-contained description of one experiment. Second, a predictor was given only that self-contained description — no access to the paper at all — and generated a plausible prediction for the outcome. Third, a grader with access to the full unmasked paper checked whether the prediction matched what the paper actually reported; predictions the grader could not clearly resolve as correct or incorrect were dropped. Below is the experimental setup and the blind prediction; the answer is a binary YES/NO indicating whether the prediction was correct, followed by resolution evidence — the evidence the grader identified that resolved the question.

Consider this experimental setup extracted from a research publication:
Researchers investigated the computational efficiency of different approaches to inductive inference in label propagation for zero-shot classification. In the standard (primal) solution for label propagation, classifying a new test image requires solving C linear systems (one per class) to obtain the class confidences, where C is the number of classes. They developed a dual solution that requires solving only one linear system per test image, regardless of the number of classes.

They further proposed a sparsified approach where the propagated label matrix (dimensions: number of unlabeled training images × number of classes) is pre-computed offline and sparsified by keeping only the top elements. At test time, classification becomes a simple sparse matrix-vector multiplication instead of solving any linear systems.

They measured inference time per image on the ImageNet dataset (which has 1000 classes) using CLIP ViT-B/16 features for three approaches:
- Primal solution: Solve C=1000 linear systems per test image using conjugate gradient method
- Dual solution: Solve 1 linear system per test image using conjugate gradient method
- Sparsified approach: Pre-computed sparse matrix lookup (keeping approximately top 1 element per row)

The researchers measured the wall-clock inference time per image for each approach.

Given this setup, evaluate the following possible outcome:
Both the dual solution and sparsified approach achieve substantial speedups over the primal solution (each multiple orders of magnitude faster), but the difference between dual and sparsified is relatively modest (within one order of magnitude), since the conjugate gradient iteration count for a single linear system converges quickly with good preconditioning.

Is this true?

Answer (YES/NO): YES